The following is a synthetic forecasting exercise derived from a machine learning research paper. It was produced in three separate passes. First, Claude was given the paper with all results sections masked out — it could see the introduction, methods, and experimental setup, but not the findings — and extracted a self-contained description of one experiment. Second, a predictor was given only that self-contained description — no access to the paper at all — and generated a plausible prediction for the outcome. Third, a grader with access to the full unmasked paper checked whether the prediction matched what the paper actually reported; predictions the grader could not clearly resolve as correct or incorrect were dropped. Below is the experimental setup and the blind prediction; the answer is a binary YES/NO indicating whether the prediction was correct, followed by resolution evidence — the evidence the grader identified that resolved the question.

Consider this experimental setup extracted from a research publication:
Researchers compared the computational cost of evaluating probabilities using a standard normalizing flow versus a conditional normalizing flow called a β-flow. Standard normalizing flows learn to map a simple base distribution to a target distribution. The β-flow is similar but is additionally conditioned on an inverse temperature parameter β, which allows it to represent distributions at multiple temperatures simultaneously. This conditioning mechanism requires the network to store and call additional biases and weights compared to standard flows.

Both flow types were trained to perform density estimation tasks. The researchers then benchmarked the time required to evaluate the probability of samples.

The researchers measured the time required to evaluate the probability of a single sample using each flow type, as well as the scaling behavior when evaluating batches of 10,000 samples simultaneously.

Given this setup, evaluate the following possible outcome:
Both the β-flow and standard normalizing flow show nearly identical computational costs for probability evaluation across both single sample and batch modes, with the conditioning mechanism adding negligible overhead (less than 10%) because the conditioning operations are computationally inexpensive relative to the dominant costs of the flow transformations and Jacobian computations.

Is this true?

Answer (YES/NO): NO